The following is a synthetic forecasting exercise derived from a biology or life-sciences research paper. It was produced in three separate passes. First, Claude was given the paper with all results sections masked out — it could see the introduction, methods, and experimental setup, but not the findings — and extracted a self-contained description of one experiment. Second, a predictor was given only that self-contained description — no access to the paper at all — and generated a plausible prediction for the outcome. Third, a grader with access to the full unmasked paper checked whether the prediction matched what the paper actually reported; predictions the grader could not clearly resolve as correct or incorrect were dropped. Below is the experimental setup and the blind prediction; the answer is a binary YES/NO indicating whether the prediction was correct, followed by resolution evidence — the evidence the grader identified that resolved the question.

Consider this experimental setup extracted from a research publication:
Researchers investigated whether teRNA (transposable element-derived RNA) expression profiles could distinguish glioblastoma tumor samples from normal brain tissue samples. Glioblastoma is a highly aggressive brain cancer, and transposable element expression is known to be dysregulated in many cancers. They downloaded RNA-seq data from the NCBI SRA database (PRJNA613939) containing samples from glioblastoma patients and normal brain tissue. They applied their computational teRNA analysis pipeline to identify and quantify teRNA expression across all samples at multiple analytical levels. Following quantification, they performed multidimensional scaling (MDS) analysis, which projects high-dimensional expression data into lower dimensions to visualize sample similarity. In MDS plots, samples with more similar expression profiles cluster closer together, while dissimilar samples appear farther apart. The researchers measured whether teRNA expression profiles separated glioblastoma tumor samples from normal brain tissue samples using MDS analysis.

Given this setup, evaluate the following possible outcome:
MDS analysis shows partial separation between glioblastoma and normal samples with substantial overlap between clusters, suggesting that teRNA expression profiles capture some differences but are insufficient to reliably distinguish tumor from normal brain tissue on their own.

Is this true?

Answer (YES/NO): NO